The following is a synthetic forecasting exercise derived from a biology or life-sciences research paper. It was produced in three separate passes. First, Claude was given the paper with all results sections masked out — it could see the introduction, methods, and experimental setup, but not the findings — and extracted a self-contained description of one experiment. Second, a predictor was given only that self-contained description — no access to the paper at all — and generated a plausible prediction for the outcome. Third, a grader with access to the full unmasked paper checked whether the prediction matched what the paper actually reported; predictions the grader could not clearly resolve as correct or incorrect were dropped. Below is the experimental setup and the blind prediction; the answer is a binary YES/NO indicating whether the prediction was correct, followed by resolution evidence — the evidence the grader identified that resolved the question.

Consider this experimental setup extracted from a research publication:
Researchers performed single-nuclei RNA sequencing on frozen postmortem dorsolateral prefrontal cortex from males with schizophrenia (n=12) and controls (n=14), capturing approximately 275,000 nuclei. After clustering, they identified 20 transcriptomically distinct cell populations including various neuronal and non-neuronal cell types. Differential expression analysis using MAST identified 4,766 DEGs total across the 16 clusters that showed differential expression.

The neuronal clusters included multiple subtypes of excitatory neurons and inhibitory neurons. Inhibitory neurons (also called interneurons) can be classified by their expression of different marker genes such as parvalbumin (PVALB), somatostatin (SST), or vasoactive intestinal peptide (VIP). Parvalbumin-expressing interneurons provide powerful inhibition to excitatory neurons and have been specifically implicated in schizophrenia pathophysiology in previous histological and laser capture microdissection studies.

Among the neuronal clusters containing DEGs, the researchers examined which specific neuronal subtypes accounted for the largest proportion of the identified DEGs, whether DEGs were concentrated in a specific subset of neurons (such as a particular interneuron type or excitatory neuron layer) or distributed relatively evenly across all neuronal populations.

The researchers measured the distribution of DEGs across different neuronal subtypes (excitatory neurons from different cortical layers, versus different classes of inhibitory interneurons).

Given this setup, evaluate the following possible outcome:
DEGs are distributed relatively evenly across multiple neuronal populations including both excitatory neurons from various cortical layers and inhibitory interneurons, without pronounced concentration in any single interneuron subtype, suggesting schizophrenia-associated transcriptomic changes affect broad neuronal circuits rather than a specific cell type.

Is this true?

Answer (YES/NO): NO